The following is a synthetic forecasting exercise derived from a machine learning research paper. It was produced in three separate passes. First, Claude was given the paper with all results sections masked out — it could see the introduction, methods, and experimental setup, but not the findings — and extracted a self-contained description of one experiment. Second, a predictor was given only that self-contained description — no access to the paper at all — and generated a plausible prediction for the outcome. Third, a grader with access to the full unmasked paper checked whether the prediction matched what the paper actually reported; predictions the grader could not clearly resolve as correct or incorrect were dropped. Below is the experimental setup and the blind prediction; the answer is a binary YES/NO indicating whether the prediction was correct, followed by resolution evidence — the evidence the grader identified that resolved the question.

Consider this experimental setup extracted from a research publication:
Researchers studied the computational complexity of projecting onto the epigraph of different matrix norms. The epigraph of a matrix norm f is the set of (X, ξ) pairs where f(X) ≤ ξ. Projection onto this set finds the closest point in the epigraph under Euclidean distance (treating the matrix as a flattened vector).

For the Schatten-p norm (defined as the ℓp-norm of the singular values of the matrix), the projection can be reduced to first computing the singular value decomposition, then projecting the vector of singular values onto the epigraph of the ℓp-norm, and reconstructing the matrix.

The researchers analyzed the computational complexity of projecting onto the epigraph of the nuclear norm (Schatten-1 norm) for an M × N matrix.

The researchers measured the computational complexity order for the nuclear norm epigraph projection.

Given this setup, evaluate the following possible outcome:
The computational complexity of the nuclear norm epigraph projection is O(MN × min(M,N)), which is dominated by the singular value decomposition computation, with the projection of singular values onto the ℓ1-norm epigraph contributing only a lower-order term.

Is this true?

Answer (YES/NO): YES